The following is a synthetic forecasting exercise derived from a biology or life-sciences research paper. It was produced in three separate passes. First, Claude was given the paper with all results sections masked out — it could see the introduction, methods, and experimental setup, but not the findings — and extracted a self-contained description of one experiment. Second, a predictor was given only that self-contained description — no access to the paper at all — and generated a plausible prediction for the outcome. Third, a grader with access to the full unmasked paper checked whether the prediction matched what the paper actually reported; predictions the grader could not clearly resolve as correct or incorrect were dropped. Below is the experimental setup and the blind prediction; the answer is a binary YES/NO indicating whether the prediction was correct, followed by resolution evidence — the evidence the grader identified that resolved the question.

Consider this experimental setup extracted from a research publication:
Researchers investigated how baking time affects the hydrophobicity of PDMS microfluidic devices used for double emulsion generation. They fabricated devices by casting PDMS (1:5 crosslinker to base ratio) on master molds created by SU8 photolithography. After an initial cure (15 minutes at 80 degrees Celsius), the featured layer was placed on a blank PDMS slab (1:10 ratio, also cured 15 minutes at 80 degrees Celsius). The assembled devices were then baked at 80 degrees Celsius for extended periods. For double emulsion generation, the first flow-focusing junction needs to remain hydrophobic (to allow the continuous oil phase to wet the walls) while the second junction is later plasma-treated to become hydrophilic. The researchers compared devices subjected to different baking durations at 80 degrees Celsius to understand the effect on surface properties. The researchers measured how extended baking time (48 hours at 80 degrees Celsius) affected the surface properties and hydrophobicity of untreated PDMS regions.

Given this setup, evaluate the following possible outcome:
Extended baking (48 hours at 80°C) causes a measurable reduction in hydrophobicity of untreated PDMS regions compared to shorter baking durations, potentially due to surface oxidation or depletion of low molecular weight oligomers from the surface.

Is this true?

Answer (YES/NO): NO